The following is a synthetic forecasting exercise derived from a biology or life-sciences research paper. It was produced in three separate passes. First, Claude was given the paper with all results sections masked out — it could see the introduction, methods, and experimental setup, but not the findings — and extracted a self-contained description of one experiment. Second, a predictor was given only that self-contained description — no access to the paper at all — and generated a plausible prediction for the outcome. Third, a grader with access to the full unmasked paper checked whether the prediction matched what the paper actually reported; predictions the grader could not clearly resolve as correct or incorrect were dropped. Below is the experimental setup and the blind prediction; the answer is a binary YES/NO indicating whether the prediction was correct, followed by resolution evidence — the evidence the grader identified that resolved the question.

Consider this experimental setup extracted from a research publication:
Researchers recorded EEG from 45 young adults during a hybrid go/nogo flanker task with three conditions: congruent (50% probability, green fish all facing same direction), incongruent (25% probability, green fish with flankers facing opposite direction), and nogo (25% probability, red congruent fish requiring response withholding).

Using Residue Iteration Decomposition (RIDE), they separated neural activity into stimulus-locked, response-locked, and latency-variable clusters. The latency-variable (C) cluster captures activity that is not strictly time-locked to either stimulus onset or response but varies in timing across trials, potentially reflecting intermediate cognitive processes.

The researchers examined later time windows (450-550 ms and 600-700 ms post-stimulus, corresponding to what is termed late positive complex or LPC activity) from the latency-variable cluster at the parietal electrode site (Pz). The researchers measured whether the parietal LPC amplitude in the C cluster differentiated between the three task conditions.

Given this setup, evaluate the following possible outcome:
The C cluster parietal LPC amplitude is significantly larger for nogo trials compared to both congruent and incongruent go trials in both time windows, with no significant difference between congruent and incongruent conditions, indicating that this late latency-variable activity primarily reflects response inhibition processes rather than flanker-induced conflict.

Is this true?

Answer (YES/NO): NO